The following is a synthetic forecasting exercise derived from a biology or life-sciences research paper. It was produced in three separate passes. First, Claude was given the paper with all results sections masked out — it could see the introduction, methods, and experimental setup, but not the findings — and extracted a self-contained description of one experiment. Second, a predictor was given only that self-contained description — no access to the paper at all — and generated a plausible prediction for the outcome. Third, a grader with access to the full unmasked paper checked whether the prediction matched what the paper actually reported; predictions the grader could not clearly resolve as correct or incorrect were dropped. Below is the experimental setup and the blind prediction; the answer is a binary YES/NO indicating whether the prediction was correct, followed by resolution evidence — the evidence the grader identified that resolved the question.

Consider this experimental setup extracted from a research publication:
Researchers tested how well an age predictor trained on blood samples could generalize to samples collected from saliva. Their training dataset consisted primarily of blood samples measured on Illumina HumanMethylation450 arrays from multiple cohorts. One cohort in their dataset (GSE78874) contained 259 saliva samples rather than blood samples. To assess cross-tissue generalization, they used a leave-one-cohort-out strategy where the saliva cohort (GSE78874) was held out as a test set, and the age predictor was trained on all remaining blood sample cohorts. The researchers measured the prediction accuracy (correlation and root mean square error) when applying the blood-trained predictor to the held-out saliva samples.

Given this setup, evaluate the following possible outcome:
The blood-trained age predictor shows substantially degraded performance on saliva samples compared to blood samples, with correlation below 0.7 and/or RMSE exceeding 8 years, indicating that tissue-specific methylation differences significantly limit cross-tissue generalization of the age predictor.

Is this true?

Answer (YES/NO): NO